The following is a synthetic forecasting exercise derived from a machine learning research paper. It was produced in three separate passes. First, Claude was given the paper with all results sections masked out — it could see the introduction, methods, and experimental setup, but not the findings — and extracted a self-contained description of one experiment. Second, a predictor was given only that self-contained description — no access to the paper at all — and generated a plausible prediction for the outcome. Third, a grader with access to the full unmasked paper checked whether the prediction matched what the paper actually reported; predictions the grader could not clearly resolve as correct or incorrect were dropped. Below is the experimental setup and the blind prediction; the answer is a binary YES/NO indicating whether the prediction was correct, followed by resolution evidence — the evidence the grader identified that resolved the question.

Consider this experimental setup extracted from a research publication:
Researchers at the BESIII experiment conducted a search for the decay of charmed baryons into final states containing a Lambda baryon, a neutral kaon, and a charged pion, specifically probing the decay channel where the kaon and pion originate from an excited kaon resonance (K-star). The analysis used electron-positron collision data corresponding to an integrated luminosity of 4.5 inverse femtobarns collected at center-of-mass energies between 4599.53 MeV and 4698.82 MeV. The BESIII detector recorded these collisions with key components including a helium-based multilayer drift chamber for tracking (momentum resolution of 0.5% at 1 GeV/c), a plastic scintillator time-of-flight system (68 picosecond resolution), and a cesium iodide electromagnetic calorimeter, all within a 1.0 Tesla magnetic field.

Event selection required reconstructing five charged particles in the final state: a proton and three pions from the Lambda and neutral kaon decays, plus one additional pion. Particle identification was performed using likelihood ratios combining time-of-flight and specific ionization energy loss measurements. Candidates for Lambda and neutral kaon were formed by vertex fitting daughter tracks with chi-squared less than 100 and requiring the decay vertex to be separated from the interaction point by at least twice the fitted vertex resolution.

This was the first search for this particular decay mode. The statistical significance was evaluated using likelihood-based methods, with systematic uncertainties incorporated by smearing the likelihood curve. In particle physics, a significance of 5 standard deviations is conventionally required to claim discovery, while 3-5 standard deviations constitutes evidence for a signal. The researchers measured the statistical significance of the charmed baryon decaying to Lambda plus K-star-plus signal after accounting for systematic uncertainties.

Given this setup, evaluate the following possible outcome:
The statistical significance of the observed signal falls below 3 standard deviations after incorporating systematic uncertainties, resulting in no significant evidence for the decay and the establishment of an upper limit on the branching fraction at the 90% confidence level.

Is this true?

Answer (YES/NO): NO